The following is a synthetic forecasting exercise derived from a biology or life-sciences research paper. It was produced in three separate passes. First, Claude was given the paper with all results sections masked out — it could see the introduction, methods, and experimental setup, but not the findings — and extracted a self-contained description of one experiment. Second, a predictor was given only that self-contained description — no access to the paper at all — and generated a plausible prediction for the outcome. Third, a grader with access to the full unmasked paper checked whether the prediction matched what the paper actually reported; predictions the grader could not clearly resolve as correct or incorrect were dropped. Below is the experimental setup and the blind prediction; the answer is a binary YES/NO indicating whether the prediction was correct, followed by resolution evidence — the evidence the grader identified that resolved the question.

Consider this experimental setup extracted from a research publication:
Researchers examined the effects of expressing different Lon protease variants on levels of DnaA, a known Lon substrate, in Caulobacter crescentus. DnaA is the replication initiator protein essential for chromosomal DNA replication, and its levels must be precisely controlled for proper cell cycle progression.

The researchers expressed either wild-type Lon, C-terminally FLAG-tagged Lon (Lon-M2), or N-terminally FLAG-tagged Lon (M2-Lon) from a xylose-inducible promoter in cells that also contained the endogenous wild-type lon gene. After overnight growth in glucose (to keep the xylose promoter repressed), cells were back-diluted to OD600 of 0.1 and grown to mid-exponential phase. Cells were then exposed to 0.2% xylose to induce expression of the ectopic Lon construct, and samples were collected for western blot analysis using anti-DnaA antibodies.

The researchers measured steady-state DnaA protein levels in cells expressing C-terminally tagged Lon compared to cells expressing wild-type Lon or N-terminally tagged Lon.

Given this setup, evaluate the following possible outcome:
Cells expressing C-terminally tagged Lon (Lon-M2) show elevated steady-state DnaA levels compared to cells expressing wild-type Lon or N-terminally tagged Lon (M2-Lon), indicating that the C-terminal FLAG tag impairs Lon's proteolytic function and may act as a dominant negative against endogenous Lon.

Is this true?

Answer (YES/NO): NO